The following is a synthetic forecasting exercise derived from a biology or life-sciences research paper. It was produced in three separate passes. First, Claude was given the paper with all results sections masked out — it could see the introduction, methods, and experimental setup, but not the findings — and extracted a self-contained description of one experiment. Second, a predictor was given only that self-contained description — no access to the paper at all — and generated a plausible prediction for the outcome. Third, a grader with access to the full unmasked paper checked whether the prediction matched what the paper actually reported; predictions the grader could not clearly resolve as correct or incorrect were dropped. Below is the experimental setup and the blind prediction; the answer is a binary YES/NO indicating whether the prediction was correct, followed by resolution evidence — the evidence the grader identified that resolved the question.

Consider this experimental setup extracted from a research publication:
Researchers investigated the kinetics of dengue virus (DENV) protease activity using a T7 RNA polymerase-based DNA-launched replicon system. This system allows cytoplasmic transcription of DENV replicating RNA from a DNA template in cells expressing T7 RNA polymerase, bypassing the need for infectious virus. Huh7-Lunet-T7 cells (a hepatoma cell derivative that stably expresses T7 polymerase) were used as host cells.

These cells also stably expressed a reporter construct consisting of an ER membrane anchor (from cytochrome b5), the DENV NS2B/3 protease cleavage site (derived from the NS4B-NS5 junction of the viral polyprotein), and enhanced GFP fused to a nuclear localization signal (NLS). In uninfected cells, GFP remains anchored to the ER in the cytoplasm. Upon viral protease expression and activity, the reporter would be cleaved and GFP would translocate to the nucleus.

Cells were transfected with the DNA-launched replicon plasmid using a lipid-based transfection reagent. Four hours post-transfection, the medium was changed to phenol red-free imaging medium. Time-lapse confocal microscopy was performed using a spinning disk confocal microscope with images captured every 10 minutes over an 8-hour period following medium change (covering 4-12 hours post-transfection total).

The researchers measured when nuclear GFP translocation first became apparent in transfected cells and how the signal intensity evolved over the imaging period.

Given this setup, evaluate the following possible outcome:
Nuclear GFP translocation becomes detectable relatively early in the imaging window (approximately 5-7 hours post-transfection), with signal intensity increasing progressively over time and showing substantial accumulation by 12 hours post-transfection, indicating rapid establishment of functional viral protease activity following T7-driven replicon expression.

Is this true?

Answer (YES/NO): NO